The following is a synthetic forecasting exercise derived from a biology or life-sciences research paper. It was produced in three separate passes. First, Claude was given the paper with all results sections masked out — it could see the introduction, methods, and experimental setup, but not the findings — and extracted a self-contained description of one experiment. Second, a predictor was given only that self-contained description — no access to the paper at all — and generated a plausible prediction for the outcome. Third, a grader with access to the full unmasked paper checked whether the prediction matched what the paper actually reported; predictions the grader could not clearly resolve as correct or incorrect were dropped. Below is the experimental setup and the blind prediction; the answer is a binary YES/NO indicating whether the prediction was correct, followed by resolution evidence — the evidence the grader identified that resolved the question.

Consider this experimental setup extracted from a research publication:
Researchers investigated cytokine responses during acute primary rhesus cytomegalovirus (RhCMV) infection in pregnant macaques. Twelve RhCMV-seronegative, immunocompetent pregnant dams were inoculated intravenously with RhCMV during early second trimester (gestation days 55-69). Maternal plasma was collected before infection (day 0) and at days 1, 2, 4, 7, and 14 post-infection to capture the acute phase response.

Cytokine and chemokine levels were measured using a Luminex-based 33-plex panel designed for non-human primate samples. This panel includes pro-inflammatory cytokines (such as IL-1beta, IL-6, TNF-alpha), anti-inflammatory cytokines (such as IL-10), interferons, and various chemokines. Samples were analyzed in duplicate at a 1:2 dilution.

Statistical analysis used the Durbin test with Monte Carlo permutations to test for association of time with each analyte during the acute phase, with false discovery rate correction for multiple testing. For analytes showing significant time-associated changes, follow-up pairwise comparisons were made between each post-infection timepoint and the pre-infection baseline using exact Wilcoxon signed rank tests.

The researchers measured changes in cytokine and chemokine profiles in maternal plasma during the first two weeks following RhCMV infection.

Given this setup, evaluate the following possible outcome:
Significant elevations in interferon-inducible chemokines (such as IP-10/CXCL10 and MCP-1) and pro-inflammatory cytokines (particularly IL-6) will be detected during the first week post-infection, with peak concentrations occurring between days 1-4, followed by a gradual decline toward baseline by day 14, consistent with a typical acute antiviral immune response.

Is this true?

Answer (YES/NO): YES